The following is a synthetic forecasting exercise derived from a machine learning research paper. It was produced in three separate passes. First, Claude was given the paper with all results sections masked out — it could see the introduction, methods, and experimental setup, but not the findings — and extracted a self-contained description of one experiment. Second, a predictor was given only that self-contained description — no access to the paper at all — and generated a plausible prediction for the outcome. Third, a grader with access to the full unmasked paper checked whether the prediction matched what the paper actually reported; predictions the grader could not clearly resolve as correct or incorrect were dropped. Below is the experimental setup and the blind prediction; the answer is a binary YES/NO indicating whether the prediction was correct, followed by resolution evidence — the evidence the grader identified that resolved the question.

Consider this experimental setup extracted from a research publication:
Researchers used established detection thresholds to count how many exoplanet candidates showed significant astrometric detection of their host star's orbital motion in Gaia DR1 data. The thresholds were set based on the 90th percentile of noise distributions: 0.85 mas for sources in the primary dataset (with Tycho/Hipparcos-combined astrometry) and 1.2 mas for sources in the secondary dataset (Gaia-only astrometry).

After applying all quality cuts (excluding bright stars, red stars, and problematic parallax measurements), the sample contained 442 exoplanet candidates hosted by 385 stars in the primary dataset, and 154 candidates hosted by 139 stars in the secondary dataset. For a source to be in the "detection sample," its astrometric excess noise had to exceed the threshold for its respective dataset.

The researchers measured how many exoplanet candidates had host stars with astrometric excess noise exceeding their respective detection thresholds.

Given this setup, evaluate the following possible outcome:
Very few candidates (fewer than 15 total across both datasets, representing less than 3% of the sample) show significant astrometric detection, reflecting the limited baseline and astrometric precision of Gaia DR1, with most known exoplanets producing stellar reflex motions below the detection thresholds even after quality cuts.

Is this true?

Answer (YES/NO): NO